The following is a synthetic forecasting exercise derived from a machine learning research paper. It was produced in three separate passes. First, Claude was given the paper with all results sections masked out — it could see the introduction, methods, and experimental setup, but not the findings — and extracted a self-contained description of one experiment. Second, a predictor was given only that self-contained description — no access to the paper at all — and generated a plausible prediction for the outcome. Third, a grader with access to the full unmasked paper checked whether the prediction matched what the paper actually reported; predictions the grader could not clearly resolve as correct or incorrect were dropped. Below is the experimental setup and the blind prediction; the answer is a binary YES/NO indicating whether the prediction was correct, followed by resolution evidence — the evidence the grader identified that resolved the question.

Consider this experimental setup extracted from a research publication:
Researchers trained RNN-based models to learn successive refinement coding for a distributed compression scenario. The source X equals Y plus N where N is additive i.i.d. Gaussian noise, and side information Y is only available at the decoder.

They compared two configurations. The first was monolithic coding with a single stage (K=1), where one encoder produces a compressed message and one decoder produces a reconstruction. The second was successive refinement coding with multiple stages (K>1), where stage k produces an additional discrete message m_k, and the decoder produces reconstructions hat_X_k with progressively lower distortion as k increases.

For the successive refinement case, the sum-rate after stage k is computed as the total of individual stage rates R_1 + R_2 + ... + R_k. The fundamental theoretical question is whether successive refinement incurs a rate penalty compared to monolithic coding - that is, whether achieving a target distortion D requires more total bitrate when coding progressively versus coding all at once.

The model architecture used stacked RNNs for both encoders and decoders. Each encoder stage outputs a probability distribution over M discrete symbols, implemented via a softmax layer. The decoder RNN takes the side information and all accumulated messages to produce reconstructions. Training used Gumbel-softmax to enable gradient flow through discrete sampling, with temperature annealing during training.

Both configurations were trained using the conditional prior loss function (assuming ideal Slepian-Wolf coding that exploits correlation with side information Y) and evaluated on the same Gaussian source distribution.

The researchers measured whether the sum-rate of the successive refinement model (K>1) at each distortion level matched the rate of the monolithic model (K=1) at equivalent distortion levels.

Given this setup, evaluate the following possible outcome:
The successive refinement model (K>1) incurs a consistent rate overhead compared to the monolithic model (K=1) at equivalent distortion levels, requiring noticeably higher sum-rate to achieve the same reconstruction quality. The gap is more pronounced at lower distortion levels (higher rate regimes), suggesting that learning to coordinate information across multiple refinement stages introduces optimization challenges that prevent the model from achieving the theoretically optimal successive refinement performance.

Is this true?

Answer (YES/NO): NO